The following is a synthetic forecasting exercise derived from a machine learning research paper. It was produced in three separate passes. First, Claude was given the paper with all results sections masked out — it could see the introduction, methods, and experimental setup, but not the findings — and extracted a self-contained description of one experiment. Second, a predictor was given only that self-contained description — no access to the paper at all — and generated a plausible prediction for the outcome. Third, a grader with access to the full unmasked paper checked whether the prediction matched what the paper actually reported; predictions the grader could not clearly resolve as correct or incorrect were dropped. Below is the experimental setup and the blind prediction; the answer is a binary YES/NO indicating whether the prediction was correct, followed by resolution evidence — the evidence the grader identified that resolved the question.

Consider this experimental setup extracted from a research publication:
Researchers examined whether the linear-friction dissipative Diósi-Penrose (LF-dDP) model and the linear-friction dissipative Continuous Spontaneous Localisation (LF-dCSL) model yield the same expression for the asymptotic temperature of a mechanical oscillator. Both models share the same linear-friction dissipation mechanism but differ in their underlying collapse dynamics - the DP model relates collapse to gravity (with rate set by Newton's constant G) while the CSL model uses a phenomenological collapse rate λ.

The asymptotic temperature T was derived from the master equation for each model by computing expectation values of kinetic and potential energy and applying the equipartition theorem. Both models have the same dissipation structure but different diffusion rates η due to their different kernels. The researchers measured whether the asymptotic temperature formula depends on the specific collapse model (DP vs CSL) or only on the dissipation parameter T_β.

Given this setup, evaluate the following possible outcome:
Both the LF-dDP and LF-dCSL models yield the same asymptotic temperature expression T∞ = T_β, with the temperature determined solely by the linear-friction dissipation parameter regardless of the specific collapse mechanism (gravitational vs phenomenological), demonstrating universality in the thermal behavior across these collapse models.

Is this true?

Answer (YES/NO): NO